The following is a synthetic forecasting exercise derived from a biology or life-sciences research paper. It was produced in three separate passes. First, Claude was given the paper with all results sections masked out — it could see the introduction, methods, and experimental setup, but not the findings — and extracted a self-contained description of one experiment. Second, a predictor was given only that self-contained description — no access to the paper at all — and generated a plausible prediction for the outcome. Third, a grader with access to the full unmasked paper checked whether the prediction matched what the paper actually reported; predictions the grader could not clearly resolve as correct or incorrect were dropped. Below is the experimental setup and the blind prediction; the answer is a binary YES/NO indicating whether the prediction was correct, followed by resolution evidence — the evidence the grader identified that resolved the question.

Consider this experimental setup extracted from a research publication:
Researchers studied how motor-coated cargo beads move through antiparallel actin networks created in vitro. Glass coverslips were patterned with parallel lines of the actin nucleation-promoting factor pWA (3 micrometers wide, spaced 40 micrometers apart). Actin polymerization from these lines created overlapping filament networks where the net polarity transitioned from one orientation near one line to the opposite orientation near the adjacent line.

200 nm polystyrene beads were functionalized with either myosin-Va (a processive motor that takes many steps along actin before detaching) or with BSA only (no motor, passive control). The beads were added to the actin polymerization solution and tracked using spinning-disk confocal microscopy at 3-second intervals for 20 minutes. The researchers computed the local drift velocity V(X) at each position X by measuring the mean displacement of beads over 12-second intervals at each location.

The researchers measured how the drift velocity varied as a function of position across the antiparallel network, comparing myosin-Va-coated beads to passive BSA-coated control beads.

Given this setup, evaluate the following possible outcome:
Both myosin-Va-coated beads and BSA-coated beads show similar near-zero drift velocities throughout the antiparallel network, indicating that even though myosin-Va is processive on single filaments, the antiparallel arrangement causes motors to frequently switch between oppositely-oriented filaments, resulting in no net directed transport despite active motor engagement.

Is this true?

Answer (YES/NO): NO